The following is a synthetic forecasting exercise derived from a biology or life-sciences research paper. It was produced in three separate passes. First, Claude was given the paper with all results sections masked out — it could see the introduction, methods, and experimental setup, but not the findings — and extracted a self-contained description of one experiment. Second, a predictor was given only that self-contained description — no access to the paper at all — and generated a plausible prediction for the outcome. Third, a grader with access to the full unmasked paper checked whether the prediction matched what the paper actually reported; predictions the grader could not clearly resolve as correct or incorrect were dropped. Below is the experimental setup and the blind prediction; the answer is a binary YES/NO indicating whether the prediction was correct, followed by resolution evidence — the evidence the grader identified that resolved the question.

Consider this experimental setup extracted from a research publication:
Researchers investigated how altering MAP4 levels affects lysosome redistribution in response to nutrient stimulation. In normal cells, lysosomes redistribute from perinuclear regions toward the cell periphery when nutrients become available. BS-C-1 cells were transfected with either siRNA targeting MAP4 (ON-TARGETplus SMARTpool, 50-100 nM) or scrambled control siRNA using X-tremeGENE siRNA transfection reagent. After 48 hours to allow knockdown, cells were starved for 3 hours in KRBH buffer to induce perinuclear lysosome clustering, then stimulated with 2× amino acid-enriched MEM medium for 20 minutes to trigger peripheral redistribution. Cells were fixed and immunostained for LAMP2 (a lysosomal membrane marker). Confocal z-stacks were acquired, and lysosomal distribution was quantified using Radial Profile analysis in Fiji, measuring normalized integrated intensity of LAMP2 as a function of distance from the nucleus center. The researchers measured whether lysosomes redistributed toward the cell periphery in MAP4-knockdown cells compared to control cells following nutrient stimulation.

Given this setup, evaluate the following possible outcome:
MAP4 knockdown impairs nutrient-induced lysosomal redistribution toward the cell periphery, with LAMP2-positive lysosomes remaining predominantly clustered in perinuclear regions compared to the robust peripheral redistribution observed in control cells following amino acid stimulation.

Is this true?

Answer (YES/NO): YES